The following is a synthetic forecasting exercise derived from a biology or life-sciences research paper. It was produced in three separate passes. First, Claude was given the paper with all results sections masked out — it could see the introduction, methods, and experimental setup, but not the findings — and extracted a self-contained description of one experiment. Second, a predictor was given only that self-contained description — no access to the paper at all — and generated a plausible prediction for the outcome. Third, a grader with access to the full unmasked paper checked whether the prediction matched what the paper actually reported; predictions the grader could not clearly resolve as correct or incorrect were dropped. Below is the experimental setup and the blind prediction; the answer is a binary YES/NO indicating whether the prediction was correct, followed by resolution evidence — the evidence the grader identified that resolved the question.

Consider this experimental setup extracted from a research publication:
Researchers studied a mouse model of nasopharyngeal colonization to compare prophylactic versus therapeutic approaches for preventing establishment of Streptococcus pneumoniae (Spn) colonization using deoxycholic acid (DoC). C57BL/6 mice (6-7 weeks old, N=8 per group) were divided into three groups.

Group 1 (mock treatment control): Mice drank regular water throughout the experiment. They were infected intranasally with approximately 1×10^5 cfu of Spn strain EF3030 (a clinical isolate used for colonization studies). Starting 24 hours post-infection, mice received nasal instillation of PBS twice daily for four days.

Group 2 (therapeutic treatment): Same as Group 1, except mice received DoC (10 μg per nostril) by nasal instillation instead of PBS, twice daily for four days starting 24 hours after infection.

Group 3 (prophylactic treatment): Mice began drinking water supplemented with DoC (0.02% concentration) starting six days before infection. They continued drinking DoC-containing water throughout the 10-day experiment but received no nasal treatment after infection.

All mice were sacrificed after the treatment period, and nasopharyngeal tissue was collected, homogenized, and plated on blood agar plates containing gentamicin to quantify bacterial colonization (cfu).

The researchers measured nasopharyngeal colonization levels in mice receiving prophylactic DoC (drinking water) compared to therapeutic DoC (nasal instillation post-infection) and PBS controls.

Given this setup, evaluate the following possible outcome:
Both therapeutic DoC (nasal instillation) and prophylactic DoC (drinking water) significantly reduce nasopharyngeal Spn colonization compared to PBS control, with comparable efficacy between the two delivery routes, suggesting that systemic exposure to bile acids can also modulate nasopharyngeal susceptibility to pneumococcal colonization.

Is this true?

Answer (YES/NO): NO